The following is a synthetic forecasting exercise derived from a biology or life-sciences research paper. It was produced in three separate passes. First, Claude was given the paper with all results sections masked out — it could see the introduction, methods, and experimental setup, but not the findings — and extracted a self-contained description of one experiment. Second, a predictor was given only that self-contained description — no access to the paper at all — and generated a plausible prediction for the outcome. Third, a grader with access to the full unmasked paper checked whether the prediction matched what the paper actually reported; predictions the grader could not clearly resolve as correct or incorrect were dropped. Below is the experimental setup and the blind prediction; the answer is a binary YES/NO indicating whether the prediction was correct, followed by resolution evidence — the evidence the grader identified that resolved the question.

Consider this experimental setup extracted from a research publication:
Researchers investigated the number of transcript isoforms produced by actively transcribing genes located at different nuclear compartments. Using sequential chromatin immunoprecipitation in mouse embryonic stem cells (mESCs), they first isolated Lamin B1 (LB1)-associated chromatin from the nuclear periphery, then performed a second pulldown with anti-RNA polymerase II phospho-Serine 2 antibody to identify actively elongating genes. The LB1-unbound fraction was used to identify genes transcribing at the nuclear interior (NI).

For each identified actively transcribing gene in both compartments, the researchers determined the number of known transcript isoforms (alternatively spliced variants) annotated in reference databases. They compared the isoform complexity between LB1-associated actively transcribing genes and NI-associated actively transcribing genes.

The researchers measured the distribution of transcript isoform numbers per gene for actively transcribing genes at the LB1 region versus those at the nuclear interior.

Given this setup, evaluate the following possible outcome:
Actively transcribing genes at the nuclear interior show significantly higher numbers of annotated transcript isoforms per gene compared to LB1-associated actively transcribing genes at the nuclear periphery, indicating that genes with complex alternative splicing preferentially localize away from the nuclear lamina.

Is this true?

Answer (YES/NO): YES